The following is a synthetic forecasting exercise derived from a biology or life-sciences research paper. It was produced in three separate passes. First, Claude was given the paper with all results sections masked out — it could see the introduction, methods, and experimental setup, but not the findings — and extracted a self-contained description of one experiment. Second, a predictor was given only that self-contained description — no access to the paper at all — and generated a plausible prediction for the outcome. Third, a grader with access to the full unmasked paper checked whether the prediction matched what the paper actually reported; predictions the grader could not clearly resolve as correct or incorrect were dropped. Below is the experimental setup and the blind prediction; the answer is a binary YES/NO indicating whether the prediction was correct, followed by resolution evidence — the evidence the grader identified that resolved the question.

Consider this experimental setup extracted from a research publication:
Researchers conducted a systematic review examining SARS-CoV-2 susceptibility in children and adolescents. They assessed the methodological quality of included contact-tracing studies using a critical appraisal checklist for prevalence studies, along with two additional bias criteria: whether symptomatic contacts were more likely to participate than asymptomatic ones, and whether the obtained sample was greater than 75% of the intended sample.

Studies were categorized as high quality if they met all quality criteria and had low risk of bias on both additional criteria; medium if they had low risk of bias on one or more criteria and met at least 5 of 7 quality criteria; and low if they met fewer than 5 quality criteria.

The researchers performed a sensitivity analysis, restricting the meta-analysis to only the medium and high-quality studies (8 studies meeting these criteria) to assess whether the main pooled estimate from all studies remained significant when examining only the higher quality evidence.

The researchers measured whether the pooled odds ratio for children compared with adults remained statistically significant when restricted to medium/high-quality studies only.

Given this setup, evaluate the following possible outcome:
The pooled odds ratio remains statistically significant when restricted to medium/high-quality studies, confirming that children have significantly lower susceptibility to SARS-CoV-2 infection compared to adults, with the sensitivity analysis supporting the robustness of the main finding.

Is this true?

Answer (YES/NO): NO